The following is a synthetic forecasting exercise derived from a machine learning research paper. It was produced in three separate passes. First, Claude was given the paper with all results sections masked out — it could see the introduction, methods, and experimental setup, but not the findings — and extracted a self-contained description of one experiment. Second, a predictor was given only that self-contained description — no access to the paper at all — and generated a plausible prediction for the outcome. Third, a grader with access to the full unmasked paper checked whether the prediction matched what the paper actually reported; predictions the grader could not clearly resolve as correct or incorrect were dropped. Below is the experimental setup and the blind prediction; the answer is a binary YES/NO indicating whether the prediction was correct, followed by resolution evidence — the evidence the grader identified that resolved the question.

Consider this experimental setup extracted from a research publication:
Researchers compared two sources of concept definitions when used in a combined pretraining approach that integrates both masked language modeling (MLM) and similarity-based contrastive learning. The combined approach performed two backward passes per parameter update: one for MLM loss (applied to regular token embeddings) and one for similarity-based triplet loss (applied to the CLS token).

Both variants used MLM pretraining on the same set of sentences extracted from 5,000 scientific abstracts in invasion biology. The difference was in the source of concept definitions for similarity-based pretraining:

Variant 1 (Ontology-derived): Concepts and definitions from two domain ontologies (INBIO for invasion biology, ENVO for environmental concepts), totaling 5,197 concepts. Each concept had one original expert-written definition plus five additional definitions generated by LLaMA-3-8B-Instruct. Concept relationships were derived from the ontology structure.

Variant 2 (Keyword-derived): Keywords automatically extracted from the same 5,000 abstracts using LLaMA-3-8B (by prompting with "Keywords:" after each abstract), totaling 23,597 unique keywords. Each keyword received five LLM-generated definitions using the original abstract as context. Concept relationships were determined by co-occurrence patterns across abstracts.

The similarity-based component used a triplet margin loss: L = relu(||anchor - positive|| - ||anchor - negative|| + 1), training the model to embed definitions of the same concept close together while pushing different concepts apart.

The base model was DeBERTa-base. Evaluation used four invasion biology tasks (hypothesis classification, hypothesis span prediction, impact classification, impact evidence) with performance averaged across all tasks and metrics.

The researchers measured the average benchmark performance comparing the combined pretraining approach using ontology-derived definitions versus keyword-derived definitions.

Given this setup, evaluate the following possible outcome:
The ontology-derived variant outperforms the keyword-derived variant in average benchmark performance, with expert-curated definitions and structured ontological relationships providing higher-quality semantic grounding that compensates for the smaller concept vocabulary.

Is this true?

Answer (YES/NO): YES